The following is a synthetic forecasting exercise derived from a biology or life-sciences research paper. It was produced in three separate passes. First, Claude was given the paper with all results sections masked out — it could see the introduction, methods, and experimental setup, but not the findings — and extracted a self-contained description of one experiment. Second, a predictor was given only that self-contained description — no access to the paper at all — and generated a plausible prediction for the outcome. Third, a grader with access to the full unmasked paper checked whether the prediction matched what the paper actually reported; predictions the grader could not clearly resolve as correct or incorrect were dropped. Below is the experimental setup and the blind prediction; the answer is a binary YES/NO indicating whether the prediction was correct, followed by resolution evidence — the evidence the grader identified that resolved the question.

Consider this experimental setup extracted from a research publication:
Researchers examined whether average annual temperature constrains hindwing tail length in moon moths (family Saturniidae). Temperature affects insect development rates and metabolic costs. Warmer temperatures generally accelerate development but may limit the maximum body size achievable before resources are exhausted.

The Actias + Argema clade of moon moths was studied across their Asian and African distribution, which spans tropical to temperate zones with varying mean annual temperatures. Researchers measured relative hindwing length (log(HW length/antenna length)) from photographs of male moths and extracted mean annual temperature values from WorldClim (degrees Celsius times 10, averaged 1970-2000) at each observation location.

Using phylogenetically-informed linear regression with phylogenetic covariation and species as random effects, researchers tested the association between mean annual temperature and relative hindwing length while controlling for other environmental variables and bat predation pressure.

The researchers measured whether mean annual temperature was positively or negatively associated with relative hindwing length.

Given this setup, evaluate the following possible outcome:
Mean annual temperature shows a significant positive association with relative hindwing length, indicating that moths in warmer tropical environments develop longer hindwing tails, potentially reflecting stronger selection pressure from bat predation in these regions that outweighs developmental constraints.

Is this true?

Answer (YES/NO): NO